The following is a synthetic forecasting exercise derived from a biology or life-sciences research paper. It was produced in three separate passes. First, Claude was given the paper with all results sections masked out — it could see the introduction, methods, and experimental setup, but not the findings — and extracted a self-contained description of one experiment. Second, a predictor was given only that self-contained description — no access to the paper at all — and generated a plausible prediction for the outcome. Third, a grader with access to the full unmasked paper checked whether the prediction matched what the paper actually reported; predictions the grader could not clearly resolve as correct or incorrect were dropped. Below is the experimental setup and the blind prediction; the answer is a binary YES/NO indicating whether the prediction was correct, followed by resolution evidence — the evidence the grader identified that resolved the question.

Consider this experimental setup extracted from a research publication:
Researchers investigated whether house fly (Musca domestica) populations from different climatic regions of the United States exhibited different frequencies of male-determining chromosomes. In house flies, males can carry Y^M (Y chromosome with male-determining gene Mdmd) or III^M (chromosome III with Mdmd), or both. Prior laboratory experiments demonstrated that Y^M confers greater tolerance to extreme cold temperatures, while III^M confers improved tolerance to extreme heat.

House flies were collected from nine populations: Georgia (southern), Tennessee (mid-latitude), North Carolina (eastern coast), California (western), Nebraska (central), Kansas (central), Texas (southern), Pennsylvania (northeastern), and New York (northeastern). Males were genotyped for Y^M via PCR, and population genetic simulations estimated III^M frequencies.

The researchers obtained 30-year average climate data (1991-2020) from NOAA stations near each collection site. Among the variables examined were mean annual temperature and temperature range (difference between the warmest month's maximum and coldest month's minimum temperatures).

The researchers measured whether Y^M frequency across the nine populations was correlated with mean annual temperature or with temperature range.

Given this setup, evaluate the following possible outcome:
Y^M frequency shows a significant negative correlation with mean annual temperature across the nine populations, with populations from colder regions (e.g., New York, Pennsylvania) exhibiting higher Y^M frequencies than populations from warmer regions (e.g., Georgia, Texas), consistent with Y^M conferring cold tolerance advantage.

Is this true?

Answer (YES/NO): NO